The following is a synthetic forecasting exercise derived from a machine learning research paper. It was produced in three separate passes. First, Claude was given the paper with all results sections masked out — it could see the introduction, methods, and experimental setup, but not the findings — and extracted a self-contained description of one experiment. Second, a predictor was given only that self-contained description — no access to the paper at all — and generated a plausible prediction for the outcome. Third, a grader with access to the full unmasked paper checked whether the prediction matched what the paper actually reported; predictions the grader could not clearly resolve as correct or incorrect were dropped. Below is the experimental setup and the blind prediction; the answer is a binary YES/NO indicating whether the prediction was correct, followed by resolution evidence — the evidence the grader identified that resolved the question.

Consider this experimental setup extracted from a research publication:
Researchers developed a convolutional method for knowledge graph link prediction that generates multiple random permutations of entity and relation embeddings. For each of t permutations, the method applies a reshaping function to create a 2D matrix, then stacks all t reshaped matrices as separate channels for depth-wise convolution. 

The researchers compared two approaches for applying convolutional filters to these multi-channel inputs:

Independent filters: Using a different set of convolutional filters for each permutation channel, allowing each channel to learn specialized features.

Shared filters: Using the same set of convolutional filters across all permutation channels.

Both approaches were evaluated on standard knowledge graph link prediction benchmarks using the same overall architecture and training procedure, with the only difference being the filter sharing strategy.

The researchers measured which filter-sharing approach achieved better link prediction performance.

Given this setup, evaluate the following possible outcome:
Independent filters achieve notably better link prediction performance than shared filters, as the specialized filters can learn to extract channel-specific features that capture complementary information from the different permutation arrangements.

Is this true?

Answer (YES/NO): NO